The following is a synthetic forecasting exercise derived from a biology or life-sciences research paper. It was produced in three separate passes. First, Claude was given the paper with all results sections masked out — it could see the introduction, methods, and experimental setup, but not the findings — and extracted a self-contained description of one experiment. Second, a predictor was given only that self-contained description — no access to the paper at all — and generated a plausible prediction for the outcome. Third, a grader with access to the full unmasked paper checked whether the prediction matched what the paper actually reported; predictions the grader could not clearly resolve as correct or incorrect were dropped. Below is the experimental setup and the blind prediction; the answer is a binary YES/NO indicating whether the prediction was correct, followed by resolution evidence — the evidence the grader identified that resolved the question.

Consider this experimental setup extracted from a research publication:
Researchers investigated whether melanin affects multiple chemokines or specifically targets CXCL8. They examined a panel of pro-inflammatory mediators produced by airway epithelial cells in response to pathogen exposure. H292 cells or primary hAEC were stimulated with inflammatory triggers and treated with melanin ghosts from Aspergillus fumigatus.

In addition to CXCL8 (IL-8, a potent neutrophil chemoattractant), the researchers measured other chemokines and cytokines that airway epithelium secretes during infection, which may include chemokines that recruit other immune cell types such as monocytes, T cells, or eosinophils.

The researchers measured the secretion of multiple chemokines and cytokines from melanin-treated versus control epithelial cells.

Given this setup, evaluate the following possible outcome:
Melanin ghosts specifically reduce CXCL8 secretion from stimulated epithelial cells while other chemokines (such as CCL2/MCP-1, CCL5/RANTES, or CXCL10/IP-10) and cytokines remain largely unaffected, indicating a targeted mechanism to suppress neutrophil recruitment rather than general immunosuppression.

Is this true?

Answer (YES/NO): NO